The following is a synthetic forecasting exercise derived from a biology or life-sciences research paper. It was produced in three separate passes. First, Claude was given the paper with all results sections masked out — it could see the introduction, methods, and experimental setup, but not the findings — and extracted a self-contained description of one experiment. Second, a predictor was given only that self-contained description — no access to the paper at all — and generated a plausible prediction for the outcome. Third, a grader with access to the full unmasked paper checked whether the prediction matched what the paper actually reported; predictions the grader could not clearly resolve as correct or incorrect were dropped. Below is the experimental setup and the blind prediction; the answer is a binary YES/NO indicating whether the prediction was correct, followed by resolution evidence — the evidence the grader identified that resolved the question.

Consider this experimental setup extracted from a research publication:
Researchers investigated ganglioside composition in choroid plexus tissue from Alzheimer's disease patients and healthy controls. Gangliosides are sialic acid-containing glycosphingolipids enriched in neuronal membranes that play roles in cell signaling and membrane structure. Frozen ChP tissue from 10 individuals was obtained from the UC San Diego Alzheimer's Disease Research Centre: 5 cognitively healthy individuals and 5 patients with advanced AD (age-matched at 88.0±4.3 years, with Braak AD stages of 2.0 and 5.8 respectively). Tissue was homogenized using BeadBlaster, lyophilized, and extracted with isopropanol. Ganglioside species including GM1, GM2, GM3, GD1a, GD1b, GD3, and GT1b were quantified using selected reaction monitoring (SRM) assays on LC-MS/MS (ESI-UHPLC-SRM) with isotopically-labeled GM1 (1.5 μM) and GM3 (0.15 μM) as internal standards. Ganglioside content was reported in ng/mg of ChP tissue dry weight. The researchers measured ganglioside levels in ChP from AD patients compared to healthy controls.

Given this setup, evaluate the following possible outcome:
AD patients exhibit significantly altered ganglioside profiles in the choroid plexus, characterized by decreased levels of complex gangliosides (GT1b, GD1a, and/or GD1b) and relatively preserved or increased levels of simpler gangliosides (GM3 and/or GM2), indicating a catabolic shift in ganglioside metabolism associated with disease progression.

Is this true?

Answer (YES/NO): NO